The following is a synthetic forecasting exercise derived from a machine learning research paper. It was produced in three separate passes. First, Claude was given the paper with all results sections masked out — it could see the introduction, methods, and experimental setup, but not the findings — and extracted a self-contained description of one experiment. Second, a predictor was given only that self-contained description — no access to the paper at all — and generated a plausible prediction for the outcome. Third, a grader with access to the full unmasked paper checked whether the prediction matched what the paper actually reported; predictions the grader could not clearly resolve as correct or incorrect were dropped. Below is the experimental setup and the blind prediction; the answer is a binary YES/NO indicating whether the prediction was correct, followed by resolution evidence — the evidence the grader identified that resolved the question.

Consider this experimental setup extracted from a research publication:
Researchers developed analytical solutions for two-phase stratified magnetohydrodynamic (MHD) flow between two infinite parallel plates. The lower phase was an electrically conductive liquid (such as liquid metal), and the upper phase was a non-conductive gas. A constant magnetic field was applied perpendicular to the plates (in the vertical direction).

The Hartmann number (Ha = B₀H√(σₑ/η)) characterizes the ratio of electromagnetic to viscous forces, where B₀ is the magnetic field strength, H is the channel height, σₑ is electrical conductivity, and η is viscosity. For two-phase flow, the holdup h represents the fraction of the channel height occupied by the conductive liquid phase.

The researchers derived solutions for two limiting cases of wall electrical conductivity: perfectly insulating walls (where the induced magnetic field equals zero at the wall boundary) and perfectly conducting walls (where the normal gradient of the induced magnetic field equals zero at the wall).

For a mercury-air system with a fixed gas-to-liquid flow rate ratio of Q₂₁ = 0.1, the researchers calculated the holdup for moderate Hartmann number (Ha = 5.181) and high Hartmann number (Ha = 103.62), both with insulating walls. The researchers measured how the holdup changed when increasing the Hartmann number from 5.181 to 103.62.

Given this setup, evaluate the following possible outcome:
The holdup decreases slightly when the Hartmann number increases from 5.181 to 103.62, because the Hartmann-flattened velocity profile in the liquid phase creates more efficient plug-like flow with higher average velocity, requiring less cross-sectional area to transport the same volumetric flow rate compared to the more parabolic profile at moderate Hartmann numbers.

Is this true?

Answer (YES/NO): NO